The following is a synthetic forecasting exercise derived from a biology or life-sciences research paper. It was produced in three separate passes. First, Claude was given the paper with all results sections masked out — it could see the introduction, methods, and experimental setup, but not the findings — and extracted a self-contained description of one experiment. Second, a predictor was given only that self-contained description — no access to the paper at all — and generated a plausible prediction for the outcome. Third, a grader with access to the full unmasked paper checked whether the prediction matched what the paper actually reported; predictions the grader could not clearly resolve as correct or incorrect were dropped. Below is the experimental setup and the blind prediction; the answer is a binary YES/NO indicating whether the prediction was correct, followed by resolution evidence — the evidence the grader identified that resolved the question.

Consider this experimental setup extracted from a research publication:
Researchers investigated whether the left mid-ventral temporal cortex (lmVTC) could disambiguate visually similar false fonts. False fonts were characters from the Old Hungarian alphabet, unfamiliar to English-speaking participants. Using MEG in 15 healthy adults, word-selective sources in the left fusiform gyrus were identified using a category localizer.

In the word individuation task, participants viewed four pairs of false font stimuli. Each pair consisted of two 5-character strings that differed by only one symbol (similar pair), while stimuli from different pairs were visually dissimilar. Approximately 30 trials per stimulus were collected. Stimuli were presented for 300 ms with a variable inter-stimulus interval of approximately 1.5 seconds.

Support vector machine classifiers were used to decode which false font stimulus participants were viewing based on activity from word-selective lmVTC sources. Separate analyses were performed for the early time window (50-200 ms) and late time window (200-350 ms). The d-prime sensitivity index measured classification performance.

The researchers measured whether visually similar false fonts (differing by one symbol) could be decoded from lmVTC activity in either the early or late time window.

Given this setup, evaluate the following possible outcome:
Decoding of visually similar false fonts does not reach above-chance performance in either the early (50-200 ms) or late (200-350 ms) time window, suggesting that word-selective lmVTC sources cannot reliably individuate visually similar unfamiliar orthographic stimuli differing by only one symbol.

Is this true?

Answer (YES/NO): YES